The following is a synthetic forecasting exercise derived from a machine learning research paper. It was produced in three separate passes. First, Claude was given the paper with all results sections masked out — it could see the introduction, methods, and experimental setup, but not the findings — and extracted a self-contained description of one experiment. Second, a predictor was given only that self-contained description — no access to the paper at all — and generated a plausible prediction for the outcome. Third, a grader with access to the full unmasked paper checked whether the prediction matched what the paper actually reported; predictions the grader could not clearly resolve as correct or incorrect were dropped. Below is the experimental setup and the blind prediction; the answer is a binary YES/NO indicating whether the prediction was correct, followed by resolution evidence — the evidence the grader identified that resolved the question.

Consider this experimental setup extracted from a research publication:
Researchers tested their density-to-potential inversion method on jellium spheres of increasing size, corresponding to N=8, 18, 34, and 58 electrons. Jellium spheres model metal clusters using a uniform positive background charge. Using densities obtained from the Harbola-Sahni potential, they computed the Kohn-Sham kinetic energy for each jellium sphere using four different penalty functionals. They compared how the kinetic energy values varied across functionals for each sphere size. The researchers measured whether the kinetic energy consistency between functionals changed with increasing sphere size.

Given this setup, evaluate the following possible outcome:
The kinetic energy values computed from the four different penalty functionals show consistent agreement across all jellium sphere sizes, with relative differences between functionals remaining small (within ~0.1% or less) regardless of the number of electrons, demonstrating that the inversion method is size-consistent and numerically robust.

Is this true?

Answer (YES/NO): YES